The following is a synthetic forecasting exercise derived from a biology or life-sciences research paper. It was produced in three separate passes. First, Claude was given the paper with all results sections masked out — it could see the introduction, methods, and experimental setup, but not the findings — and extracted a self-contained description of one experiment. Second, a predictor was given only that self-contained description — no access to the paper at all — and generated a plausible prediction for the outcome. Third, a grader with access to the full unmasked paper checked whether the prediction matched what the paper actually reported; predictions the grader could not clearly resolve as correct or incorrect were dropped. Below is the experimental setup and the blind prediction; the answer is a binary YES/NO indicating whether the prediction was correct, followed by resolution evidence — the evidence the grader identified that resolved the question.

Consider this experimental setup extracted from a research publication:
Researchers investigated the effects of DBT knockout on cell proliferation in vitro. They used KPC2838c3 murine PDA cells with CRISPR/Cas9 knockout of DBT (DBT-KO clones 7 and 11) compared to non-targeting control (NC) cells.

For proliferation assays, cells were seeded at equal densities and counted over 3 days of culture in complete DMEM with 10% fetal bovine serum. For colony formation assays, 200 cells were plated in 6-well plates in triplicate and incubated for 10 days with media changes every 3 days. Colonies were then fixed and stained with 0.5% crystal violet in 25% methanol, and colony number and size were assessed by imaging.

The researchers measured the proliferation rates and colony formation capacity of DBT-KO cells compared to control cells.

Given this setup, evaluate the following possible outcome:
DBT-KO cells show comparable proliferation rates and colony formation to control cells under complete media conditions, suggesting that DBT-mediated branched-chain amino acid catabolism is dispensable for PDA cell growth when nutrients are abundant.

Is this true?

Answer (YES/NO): NO